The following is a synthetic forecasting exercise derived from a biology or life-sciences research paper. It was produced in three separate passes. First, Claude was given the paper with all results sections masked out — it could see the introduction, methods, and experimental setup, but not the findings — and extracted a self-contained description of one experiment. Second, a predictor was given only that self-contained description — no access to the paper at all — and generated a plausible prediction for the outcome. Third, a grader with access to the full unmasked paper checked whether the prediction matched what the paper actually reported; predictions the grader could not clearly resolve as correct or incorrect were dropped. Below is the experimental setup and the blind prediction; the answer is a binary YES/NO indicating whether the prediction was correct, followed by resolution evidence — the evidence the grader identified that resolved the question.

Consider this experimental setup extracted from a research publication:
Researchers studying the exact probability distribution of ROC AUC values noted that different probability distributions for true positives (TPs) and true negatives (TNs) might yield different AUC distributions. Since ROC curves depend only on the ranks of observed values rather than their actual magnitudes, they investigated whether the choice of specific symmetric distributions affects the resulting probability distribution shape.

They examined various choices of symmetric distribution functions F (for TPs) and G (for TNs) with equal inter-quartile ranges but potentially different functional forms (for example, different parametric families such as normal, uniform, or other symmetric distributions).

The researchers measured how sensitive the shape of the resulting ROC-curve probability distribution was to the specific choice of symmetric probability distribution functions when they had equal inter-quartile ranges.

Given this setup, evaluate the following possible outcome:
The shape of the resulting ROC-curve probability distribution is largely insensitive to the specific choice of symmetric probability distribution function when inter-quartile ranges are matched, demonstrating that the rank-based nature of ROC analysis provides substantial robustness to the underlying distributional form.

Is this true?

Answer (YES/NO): YES